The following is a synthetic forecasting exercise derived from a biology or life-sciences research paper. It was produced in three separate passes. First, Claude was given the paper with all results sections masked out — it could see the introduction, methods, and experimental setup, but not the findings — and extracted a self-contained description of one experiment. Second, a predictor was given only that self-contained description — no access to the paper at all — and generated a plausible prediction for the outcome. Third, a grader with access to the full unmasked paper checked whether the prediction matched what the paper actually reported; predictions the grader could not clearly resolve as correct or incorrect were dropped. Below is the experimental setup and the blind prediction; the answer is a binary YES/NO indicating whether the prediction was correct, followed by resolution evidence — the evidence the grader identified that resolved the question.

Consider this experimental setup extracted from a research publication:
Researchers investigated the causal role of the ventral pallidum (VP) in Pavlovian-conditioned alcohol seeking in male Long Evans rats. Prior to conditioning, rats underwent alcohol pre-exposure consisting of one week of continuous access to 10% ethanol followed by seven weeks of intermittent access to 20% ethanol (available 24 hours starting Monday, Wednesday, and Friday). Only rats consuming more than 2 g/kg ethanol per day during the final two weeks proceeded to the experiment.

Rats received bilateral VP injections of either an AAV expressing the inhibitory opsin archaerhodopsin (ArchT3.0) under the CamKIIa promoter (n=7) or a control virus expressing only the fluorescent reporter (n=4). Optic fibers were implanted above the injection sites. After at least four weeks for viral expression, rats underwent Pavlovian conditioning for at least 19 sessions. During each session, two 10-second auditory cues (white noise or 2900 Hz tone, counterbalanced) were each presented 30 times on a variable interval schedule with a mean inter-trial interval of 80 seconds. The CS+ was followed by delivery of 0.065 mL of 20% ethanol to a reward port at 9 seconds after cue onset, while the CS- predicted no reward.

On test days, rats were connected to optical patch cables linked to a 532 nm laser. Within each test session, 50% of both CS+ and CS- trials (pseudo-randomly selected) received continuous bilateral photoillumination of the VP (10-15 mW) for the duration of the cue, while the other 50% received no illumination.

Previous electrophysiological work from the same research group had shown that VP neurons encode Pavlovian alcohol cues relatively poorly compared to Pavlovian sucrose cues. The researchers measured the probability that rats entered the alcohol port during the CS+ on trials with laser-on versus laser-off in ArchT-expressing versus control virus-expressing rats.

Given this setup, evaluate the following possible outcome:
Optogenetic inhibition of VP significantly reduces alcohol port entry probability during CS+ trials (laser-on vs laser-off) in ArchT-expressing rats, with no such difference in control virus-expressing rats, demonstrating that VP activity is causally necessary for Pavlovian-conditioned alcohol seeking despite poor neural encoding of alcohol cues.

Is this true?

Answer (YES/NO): YES